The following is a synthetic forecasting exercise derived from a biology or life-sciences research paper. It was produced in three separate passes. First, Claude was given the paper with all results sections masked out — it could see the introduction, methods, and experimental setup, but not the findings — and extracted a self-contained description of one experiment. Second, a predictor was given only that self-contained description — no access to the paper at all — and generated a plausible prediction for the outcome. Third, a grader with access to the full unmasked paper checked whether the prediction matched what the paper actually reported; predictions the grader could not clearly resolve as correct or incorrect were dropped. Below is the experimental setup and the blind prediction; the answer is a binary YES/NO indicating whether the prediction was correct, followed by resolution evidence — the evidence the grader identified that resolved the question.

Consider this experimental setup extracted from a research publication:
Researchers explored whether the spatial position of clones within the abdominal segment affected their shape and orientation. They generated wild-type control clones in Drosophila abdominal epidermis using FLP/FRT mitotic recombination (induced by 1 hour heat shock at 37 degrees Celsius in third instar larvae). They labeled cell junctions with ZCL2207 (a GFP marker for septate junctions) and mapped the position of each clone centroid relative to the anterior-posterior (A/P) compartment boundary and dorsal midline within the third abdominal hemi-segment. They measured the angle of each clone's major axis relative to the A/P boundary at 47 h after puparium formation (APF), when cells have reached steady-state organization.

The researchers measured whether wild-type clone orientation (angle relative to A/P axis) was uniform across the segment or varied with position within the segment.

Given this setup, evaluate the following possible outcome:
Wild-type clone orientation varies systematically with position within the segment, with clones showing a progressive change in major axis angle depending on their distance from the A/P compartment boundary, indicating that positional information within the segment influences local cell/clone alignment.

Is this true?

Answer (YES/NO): NO